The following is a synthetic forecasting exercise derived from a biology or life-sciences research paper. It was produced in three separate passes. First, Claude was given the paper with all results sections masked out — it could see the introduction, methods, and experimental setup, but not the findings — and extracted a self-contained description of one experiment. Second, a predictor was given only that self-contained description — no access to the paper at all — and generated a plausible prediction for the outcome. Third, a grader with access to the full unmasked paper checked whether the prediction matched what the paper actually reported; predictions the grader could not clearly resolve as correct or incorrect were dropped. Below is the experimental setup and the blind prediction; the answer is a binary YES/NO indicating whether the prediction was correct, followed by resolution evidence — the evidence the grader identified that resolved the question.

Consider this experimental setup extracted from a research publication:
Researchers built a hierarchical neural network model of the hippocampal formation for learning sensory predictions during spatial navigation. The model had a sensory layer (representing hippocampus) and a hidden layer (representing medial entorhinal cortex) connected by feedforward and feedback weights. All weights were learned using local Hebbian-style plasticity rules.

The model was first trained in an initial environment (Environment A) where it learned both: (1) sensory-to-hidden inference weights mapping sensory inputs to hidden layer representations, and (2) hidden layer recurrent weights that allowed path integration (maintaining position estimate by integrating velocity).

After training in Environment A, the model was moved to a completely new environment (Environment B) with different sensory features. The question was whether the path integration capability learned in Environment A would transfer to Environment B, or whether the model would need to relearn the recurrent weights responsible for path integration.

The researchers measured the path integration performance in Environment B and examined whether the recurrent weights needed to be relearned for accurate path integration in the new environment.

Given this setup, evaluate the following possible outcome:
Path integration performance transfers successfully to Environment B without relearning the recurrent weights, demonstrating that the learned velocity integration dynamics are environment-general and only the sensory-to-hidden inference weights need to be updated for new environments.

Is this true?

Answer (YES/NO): YES